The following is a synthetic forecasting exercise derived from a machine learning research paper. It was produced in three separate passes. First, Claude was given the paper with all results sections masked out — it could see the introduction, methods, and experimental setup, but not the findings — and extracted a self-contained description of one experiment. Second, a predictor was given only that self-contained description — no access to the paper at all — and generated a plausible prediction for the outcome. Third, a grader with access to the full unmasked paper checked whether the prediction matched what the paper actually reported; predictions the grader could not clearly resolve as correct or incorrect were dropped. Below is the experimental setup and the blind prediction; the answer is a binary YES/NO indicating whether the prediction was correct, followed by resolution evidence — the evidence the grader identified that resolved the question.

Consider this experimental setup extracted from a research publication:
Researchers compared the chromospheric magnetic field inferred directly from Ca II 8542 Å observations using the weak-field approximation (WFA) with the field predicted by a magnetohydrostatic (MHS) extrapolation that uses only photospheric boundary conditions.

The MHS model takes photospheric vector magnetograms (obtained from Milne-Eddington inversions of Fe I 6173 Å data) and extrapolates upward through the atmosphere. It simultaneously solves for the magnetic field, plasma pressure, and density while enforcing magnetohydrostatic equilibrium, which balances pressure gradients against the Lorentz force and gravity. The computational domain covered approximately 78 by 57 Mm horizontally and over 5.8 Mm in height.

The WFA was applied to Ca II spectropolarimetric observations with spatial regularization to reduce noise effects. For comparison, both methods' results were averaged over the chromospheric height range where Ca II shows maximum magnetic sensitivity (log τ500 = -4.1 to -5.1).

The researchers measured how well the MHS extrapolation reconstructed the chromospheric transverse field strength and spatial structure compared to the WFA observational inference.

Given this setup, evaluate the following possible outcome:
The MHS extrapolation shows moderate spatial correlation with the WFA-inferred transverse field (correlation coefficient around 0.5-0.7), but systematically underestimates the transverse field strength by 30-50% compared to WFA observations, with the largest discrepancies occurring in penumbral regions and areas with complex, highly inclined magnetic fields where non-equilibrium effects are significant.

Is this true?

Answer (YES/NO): NO